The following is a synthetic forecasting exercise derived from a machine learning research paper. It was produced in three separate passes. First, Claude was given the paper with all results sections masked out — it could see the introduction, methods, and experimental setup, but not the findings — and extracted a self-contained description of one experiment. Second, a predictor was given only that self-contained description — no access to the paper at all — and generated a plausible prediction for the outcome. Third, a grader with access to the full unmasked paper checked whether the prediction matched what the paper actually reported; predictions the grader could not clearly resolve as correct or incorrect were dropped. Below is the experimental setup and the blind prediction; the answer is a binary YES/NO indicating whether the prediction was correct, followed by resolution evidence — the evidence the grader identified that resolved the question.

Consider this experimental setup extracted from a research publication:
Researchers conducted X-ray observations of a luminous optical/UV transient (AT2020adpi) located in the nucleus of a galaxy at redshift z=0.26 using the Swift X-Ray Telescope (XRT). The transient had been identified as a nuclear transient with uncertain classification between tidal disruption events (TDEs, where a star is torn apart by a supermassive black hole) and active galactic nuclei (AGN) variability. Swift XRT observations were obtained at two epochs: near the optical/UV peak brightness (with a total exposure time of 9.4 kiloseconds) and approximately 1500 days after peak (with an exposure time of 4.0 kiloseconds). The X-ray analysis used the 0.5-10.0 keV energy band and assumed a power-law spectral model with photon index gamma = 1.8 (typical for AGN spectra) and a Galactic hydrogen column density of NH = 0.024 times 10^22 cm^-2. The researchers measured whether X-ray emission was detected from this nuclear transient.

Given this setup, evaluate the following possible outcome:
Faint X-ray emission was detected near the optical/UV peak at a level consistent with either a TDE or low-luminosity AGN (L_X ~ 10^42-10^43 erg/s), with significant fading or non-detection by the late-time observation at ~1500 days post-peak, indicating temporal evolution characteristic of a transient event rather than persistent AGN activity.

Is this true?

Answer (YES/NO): NO